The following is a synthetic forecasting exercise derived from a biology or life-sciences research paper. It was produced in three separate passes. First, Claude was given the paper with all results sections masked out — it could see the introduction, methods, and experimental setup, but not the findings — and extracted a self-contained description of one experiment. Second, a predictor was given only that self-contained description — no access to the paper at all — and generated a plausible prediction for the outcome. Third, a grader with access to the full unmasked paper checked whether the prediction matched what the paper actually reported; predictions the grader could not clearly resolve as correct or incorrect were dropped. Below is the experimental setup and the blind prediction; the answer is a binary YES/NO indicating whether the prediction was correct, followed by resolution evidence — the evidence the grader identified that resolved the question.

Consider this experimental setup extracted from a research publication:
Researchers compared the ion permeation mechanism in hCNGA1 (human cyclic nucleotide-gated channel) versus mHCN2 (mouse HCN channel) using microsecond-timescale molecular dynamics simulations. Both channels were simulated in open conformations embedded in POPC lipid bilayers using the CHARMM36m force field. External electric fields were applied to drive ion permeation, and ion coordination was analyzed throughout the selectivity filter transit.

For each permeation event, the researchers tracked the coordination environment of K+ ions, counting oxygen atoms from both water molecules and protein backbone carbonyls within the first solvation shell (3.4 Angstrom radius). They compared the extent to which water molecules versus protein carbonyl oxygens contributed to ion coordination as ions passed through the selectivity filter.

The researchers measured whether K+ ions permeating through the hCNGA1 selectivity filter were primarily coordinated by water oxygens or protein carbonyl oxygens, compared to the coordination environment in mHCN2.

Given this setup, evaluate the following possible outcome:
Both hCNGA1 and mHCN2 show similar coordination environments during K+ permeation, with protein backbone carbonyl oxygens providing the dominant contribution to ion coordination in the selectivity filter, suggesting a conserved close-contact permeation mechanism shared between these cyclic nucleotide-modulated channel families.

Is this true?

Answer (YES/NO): NO